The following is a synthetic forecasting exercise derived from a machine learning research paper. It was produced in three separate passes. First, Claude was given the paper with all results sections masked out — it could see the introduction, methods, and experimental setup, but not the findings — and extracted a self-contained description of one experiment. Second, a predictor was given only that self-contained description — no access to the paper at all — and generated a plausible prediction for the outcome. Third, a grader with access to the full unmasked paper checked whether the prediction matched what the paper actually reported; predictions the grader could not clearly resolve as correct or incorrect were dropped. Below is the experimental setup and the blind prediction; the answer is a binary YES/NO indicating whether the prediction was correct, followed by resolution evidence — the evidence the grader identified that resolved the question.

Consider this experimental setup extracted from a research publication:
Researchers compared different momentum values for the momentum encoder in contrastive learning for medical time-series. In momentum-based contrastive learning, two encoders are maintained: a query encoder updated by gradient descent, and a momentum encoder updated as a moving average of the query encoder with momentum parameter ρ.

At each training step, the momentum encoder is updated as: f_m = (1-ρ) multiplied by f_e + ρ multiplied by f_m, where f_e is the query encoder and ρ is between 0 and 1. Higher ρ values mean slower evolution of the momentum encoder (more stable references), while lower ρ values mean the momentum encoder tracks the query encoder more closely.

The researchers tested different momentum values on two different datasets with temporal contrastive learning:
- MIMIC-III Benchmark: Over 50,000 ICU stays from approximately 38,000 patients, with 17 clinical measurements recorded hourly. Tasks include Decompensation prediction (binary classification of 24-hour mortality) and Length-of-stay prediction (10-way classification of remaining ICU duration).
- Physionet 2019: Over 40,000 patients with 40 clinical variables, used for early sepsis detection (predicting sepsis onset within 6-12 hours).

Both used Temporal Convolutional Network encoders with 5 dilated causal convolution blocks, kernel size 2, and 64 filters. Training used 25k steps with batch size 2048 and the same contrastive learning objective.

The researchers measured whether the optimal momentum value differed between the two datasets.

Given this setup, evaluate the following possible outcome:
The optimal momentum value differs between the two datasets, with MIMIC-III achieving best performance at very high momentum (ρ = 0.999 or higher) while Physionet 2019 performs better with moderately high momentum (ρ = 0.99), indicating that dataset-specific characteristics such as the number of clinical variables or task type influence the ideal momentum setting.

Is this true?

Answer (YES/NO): YES